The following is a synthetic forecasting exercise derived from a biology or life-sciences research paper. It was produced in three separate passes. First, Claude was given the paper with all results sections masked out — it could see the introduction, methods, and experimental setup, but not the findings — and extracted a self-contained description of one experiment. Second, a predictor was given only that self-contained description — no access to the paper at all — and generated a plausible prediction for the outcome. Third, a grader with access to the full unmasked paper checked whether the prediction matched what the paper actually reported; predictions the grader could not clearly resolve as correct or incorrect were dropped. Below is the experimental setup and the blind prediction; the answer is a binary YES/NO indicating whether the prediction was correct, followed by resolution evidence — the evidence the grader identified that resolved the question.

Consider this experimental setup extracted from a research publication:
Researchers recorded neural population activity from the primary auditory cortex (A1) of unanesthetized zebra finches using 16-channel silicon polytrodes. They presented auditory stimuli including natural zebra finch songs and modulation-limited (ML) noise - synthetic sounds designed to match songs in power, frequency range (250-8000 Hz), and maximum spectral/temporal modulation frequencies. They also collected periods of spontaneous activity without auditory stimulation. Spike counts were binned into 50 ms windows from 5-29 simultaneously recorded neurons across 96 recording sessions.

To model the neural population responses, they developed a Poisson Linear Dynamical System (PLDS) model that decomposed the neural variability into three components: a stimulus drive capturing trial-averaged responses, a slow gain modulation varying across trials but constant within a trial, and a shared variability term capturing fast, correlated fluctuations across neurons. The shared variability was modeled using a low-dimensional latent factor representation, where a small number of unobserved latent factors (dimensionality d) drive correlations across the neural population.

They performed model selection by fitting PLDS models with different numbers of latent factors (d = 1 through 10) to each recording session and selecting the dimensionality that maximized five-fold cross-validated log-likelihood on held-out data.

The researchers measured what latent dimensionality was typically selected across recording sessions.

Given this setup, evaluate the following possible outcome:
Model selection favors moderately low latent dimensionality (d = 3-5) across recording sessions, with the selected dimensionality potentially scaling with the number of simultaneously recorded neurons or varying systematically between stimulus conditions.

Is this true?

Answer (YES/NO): NO